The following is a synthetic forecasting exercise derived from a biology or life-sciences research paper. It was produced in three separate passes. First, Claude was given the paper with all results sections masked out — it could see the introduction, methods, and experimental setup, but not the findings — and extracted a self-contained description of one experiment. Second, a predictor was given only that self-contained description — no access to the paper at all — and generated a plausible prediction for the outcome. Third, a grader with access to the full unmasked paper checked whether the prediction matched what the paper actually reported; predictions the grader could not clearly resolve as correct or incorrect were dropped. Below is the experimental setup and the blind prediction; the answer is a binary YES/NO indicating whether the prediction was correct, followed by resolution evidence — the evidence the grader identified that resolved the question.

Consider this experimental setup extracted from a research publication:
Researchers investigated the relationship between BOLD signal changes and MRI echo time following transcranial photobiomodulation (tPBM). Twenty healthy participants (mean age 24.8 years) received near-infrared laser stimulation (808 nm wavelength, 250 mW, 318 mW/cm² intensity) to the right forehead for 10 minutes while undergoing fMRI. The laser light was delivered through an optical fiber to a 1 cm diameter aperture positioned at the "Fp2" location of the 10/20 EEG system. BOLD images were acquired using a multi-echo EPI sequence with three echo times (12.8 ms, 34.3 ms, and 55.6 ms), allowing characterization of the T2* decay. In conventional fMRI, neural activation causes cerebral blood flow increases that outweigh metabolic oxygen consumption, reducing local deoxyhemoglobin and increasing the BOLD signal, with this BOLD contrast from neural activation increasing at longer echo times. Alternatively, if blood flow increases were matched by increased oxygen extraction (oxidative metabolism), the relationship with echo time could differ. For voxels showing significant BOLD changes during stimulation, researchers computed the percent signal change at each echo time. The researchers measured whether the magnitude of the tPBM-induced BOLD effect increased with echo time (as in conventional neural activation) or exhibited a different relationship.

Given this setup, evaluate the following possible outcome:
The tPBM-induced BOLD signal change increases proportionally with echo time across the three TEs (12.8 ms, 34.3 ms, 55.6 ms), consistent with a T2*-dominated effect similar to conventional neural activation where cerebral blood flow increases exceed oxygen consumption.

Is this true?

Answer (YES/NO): NO